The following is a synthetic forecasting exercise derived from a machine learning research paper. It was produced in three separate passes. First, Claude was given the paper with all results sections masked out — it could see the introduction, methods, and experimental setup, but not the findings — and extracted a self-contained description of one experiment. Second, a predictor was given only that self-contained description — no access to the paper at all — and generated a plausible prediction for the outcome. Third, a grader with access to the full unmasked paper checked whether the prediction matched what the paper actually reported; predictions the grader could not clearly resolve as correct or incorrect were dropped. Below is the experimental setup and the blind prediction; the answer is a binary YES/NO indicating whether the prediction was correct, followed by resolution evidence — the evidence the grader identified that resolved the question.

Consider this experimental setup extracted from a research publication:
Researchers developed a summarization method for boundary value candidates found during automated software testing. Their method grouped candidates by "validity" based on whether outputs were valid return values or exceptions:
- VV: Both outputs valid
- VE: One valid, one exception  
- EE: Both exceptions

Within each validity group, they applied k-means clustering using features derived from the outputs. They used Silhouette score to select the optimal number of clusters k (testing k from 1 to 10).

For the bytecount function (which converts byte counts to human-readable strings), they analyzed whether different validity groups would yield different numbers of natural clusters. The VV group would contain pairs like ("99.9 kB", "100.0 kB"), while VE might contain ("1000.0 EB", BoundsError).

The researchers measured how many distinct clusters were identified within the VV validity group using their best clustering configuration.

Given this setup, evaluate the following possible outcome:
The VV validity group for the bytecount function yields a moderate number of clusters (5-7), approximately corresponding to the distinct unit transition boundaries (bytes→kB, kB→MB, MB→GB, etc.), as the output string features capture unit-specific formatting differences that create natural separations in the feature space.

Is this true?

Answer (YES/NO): YES